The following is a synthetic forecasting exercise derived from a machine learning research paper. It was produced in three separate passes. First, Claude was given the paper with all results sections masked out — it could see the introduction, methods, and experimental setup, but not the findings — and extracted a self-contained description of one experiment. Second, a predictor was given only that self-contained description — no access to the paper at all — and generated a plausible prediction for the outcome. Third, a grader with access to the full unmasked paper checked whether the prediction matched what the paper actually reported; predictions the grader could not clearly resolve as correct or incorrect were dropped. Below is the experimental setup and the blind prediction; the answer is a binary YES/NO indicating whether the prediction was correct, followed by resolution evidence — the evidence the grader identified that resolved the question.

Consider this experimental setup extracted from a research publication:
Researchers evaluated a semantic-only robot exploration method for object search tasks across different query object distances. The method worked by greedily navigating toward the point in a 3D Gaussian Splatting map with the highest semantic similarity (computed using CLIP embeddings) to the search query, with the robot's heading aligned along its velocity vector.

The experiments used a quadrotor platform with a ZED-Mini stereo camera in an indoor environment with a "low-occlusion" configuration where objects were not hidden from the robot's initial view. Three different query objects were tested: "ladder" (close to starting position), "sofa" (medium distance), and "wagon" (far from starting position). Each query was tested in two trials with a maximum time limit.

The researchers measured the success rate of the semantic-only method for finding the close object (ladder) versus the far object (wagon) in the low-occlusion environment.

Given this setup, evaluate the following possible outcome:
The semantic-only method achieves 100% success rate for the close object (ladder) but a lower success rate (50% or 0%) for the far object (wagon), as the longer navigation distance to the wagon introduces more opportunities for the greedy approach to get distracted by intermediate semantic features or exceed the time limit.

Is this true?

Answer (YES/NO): YES